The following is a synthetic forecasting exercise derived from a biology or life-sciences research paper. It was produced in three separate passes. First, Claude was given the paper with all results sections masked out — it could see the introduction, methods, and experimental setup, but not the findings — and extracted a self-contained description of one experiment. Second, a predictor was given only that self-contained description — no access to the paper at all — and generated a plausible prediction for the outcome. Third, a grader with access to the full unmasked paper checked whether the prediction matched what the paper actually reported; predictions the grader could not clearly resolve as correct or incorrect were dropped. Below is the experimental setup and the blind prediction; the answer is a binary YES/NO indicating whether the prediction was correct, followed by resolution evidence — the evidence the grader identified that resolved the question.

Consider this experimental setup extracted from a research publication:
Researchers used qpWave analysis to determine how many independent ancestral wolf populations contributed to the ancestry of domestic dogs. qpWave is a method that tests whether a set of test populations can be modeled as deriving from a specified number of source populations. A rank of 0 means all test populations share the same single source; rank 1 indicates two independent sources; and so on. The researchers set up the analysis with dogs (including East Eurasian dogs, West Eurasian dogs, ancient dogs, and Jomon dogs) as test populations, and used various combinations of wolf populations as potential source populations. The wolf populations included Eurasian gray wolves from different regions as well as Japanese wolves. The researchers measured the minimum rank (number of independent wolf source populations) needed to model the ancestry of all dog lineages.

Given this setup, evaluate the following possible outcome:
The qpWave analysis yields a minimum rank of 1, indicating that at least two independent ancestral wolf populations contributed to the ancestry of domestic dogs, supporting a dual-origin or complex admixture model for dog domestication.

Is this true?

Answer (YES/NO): YES